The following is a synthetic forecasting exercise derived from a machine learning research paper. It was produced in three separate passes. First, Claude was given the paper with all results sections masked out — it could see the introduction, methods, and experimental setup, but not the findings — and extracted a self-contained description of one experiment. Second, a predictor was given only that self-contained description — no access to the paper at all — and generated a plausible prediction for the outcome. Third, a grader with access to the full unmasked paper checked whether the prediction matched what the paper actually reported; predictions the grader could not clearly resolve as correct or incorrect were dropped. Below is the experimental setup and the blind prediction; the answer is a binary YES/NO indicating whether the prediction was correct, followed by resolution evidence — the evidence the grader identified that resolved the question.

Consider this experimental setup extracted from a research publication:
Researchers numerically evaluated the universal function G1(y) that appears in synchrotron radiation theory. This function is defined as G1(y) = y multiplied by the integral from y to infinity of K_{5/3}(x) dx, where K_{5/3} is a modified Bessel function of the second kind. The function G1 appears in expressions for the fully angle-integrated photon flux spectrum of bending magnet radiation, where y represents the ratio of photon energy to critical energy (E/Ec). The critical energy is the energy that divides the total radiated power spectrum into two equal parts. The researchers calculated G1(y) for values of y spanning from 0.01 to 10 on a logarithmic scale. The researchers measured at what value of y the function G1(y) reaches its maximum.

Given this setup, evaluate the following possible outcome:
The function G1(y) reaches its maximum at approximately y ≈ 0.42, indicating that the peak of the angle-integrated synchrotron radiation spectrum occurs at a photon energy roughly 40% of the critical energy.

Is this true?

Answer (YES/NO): NO